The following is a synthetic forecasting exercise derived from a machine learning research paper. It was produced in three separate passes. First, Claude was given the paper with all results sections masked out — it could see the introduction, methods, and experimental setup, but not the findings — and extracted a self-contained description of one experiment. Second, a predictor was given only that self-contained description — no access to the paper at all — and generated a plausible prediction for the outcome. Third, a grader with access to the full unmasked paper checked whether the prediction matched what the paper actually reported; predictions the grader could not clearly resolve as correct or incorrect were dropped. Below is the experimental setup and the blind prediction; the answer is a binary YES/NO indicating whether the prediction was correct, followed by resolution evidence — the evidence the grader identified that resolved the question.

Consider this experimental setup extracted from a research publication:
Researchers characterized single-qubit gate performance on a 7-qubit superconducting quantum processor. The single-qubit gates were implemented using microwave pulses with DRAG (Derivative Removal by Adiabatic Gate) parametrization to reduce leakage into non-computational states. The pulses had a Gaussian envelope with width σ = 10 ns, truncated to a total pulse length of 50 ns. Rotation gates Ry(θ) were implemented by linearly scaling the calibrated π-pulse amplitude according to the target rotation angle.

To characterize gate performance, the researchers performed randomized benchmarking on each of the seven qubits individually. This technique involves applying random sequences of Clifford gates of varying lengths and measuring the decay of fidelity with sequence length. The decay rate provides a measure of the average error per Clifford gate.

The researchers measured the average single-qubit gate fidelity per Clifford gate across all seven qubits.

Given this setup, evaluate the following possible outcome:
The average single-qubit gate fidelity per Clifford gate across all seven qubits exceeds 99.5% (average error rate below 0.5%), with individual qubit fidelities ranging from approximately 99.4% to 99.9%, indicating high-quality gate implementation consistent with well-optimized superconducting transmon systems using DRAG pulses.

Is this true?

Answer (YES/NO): YES